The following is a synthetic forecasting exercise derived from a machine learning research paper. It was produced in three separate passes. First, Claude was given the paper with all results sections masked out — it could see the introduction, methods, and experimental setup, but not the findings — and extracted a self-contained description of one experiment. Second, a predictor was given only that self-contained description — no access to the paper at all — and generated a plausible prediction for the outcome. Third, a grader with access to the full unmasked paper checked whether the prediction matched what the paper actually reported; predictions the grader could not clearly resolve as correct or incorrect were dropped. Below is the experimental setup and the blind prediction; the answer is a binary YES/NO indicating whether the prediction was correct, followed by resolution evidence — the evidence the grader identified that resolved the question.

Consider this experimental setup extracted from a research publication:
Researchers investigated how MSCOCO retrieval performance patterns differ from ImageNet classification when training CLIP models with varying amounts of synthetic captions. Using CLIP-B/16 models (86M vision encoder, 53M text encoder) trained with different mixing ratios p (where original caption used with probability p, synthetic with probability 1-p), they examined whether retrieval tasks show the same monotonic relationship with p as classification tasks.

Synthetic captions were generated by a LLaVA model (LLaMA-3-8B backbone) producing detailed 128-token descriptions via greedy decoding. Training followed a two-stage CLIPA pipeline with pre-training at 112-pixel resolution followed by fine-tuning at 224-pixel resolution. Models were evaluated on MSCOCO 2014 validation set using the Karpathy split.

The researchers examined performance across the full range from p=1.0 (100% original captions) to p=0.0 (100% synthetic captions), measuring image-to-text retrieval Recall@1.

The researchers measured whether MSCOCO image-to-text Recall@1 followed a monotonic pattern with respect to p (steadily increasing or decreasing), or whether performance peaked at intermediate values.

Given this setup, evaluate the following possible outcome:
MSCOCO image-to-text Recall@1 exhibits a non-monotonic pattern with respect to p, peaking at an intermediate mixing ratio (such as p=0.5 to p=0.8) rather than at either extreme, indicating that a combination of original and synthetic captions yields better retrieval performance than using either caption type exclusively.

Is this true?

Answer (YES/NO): YES